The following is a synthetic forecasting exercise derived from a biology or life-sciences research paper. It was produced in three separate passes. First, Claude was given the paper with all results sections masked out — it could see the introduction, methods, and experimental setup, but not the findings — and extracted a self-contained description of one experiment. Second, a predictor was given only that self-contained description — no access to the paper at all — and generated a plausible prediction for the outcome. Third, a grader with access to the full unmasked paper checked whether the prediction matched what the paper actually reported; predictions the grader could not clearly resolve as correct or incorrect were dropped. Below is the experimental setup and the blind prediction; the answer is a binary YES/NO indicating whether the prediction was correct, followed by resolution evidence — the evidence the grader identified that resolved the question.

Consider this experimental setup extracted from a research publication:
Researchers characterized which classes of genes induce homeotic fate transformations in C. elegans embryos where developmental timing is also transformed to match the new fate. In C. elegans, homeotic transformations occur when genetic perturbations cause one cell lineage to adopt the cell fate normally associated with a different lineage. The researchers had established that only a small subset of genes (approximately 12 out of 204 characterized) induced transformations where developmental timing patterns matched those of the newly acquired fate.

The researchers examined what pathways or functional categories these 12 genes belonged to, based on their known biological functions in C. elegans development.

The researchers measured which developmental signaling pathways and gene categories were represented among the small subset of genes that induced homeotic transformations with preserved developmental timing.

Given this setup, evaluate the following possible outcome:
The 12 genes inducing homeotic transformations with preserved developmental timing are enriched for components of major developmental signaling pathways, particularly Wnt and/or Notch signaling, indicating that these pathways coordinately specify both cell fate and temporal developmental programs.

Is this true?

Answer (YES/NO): YES